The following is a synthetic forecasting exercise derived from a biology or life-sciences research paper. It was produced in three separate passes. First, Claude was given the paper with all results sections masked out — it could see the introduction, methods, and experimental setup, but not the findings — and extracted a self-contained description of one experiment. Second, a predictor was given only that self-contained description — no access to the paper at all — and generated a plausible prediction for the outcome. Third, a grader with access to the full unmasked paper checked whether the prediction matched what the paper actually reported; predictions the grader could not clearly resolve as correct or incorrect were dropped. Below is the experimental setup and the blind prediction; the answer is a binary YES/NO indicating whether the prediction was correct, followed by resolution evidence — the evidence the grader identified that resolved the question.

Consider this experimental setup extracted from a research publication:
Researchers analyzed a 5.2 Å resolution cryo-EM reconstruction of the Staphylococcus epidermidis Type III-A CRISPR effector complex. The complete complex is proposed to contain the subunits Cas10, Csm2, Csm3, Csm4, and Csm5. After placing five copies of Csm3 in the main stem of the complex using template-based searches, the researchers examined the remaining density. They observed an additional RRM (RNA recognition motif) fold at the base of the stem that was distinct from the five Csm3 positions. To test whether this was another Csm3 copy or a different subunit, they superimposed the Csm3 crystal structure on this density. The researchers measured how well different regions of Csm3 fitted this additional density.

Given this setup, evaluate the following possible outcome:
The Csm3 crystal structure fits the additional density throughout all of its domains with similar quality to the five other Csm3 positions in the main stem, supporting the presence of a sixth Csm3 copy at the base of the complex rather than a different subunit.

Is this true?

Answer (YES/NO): NO